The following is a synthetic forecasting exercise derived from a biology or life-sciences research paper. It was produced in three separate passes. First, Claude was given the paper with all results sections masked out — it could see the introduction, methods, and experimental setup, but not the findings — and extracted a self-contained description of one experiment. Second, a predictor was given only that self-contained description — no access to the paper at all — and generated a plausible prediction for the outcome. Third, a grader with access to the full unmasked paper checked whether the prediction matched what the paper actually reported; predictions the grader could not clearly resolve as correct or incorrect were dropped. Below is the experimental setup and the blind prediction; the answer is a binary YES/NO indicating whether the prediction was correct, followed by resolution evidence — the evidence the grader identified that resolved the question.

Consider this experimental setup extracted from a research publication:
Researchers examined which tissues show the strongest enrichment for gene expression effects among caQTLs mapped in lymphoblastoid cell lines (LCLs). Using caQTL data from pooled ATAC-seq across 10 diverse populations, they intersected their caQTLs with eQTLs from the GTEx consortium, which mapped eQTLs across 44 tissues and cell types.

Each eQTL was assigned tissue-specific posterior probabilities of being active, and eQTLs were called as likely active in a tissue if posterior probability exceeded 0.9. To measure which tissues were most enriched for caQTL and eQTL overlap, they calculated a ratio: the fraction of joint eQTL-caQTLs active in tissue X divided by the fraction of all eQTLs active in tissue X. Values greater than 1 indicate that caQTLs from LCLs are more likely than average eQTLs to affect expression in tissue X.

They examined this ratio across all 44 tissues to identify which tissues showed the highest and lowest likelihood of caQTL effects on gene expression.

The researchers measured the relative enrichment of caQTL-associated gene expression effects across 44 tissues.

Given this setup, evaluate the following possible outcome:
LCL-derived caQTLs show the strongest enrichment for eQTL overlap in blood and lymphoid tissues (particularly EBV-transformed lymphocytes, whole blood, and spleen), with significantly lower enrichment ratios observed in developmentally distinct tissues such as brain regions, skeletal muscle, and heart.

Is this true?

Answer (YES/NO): NO